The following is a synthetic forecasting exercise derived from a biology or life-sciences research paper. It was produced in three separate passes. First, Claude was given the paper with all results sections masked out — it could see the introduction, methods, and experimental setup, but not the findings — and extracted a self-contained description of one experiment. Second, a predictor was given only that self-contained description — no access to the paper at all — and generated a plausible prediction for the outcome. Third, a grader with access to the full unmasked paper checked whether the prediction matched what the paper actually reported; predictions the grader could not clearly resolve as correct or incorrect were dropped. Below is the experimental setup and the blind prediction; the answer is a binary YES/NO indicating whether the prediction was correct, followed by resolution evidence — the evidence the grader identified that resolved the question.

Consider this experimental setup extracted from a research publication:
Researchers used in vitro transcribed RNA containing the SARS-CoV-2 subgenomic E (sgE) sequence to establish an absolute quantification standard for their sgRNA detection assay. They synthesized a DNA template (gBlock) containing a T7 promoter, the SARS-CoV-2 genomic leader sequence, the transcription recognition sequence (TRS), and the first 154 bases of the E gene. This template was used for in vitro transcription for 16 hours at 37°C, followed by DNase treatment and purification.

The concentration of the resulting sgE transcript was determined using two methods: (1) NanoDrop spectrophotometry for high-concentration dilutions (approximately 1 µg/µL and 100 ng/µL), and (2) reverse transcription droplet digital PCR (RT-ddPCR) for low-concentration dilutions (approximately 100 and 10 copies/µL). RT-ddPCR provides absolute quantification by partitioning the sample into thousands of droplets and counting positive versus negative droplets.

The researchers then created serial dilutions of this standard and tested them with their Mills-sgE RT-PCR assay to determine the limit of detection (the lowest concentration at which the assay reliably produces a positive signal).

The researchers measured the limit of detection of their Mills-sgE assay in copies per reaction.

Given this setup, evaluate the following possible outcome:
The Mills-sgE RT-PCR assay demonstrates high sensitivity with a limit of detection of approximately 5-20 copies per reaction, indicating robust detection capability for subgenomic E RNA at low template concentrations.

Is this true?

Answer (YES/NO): YES